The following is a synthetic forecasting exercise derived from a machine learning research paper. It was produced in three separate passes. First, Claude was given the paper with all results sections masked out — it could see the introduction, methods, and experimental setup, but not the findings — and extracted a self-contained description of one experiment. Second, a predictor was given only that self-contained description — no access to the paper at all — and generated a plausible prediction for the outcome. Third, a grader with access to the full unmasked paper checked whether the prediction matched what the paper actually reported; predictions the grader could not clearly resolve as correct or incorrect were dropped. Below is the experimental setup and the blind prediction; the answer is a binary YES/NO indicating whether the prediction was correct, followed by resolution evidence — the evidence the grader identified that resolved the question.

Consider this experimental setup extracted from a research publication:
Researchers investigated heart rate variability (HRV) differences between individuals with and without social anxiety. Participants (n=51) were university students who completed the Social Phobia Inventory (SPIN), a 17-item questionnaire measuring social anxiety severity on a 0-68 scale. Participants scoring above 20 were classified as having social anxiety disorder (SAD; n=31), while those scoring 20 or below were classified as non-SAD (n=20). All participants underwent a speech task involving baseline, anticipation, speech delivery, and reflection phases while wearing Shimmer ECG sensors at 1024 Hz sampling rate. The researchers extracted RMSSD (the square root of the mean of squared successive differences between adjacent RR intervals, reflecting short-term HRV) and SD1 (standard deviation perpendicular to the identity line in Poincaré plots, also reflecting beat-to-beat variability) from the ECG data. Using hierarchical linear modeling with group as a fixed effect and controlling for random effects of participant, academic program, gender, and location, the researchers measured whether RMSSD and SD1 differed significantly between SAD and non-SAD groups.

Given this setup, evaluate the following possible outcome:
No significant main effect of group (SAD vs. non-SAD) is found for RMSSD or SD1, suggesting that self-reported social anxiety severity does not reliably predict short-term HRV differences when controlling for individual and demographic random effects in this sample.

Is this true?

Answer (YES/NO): NO